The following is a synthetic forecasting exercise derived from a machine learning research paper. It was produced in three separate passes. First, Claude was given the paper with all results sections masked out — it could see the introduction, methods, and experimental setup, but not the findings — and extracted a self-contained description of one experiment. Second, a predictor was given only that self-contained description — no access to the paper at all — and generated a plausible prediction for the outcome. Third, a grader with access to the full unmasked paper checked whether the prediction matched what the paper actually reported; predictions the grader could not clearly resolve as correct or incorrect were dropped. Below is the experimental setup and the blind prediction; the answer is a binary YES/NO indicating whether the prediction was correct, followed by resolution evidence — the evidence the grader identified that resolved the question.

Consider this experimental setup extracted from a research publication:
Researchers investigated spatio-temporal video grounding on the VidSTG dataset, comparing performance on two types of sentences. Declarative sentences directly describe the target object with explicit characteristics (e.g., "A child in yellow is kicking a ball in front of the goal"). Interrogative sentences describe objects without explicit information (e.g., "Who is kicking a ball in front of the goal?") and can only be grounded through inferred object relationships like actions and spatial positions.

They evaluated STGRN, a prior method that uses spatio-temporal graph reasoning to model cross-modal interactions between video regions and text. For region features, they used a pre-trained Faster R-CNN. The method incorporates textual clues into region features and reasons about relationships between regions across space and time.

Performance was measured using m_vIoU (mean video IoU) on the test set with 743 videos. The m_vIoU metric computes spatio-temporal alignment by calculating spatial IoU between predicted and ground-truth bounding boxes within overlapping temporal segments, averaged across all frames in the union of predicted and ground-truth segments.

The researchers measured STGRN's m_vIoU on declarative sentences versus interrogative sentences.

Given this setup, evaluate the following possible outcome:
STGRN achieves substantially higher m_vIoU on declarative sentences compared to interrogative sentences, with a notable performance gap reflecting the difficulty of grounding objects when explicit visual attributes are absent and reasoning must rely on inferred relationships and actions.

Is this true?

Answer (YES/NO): NO